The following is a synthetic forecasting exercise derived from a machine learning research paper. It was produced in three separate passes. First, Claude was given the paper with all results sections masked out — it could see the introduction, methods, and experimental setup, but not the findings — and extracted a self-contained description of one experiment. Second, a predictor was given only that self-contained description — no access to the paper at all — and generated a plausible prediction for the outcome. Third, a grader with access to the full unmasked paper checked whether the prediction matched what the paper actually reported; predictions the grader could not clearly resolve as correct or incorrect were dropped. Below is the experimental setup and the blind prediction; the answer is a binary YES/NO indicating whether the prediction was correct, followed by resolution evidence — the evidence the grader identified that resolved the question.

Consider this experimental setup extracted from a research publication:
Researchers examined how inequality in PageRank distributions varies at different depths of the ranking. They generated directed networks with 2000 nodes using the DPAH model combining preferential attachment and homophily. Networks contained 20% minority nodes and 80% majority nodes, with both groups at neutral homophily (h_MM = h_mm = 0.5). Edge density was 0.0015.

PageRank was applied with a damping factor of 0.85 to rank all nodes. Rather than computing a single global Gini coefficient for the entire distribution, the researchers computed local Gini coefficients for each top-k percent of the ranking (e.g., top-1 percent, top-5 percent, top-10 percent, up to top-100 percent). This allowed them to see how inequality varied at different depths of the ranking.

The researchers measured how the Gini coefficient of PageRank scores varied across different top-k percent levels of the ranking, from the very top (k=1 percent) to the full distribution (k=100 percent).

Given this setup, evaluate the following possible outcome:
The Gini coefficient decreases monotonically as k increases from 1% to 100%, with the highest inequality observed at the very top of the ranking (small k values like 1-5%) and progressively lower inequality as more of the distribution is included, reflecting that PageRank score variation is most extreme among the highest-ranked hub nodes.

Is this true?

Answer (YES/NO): NO